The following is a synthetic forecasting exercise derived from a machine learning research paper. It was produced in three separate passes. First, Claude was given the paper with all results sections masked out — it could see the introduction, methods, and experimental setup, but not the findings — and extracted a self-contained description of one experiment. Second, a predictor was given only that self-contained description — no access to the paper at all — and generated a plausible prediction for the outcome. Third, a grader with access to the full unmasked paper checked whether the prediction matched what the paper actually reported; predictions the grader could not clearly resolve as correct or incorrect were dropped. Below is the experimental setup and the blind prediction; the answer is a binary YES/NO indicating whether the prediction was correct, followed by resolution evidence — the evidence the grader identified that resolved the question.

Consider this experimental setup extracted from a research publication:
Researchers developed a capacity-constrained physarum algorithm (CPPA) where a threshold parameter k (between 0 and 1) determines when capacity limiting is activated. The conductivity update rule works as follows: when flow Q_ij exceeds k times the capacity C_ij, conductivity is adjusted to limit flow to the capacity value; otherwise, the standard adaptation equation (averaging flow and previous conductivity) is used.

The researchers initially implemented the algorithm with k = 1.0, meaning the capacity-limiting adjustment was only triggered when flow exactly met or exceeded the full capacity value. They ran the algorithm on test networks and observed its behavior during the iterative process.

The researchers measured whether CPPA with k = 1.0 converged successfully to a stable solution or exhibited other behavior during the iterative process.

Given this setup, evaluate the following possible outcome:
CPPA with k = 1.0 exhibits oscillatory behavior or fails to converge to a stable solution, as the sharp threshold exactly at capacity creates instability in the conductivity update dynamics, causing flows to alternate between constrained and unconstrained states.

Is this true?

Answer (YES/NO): YES